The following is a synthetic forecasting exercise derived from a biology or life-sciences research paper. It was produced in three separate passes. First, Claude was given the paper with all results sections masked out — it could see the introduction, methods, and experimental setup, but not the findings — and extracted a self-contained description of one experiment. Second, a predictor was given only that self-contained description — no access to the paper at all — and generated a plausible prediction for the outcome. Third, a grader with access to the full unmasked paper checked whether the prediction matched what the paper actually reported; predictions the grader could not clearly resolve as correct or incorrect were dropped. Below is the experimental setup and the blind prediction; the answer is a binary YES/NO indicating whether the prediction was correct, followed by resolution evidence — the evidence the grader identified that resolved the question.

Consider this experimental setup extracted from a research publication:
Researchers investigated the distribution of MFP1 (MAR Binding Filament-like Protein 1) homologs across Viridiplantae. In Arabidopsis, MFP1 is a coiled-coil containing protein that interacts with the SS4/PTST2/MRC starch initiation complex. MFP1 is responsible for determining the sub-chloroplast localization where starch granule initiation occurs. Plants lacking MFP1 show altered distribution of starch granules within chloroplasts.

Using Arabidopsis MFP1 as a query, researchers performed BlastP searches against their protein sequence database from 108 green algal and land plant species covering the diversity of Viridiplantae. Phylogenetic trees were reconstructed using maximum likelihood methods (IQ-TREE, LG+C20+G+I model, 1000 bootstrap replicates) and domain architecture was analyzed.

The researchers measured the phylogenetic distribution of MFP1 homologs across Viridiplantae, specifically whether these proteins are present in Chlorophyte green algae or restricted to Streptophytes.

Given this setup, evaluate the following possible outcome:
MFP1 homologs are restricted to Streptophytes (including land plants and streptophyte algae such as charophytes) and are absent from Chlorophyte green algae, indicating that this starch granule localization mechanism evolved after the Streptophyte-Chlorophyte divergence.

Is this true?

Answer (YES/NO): NO